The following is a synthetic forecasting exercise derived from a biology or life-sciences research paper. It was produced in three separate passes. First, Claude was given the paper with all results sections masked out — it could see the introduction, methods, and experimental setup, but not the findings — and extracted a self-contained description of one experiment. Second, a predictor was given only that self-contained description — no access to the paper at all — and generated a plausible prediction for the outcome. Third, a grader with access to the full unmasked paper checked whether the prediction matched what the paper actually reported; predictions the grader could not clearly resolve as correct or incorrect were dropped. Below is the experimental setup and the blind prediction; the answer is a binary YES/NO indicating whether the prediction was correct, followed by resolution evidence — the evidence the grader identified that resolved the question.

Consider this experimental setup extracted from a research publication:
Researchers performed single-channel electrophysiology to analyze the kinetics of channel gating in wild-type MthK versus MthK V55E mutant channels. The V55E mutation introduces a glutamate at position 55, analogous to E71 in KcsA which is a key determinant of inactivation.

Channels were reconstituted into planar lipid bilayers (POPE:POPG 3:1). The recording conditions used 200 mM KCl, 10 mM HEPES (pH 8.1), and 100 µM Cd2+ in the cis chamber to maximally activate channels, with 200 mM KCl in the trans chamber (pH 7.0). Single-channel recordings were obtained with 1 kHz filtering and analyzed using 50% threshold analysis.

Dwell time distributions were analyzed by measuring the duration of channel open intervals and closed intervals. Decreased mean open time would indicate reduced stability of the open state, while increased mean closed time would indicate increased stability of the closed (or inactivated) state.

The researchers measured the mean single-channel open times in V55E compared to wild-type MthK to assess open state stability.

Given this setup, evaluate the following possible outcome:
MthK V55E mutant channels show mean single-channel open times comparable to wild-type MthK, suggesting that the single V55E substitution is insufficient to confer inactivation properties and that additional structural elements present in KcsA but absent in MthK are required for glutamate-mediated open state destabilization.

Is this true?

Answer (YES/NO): NO